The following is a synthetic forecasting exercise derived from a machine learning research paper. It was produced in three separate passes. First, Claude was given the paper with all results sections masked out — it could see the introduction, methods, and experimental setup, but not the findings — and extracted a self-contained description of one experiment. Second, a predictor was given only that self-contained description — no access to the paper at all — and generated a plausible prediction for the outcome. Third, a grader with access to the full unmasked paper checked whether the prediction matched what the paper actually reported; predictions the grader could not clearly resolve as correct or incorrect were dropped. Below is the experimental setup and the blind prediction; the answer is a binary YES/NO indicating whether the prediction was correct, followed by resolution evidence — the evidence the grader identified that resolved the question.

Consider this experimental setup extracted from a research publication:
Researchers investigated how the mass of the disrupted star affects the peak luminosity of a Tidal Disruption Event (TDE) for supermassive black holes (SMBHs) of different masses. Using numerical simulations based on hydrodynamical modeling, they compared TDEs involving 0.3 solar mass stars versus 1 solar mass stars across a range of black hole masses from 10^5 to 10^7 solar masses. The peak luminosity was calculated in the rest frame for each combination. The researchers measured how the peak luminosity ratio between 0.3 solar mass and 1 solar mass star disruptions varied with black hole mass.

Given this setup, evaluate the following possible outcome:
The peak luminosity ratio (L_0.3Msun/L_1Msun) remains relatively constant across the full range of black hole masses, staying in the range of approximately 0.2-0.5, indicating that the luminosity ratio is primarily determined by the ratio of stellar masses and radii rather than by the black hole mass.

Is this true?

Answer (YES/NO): NO